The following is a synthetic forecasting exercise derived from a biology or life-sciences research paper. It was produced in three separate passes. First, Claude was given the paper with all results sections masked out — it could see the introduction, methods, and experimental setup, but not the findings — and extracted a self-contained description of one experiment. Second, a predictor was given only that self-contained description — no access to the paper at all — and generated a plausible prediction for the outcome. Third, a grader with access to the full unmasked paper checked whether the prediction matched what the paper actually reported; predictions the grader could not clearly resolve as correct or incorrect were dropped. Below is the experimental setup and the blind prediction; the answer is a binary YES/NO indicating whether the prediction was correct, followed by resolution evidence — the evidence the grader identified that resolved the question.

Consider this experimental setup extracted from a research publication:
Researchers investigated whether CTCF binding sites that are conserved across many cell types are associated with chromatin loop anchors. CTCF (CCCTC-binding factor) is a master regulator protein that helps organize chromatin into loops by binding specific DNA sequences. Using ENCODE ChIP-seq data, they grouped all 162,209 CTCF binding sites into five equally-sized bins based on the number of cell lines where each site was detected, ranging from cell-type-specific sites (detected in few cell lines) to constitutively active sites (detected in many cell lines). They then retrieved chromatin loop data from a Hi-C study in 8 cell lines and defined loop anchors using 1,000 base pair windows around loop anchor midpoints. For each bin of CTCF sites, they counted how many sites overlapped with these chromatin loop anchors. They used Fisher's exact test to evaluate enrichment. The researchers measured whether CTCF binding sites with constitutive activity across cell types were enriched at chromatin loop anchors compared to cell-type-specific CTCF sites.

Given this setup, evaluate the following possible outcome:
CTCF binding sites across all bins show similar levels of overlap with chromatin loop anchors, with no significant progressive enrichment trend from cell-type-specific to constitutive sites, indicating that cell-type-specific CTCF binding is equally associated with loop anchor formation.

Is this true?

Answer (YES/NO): NO